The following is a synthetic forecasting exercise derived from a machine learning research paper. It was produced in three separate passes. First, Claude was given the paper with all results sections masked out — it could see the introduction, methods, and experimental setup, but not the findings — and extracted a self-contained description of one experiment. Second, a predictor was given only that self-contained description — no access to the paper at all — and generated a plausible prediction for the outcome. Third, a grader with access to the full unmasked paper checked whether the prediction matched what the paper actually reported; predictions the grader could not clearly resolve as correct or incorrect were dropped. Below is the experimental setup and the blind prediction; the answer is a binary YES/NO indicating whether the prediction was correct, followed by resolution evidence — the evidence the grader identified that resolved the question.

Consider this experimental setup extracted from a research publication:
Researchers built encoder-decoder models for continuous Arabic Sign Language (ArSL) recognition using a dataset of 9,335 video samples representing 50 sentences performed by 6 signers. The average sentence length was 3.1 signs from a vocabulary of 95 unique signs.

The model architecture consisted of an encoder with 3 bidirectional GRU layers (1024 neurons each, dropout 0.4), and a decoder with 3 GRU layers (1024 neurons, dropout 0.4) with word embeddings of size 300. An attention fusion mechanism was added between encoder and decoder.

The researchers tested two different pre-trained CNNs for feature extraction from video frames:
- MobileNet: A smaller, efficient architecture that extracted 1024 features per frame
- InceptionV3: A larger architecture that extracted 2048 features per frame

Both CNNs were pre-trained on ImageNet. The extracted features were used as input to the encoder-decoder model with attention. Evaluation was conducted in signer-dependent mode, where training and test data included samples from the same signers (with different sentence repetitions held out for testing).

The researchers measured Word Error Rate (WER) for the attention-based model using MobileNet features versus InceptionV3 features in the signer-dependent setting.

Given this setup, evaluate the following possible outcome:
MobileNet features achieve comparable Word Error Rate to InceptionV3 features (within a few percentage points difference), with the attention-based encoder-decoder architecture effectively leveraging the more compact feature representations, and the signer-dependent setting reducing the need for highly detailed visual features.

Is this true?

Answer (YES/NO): YES